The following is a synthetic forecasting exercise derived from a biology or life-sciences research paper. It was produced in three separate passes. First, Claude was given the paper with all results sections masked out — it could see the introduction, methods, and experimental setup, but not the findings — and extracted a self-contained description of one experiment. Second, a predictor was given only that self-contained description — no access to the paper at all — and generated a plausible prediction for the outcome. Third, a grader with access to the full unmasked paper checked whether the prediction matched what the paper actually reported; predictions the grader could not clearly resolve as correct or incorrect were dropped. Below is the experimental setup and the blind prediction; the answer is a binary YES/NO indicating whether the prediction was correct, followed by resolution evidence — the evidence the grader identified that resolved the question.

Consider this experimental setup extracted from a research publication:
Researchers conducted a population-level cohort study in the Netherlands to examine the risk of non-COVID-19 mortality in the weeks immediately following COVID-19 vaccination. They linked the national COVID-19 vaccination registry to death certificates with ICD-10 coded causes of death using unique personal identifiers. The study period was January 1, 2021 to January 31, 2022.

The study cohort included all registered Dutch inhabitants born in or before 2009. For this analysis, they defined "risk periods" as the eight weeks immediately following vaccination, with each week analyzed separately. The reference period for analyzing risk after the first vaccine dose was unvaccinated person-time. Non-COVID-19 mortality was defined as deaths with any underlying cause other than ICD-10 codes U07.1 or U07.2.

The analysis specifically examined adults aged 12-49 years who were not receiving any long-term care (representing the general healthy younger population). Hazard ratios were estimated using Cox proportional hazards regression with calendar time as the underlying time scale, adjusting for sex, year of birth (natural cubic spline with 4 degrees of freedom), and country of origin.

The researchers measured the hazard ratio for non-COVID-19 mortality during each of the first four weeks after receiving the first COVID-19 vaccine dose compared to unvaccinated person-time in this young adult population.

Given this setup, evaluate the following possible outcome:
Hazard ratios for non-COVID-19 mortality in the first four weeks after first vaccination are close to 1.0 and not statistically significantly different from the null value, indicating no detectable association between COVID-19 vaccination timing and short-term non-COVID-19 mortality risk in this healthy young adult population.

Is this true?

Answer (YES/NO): NO